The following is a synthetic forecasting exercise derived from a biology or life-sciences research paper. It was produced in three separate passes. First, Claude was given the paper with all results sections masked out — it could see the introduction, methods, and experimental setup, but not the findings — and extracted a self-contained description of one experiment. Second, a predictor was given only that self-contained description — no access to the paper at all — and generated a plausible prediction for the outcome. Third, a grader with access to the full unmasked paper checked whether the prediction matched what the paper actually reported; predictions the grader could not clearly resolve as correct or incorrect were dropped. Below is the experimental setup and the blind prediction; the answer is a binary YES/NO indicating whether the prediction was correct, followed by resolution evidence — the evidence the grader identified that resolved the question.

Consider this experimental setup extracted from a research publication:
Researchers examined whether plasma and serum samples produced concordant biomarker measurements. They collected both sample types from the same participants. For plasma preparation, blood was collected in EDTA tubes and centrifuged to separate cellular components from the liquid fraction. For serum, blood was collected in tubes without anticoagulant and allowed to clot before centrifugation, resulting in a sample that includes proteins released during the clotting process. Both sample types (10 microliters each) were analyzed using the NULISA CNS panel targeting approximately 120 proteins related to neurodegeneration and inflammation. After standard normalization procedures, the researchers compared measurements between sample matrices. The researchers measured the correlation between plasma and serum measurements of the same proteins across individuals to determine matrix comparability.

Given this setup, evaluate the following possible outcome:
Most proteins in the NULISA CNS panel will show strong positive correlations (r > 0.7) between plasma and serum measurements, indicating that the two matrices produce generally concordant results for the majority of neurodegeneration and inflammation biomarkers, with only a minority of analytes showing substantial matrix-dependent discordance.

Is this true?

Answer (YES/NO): NO